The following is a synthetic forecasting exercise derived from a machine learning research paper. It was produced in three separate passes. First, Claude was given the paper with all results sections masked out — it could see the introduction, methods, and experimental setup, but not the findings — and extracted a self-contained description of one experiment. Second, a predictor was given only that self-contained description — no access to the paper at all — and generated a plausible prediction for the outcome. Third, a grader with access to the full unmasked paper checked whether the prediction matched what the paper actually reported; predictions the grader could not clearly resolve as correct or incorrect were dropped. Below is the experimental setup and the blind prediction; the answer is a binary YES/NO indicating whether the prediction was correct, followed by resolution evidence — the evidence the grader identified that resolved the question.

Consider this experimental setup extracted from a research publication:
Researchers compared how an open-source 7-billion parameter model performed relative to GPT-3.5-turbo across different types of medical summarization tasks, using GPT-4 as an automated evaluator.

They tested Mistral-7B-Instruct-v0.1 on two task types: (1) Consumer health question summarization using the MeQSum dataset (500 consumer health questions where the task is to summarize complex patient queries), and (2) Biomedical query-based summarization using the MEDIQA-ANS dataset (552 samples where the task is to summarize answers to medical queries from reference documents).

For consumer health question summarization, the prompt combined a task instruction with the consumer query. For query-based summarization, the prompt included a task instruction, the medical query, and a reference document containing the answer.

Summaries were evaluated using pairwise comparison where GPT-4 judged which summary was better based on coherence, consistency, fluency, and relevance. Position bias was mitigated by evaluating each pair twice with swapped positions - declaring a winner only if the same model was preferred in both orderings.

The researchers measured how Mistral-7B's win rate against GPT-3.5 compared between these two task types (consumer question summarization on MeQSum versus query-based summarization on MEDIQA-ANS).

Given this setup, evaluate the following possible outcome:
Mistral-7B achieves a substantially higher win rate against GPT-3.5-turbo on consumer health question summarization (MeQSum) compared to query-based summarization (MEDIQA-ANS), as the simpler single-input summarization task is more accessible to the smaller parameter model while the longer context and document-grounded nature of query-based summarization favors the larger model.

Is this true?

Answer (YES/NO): NO